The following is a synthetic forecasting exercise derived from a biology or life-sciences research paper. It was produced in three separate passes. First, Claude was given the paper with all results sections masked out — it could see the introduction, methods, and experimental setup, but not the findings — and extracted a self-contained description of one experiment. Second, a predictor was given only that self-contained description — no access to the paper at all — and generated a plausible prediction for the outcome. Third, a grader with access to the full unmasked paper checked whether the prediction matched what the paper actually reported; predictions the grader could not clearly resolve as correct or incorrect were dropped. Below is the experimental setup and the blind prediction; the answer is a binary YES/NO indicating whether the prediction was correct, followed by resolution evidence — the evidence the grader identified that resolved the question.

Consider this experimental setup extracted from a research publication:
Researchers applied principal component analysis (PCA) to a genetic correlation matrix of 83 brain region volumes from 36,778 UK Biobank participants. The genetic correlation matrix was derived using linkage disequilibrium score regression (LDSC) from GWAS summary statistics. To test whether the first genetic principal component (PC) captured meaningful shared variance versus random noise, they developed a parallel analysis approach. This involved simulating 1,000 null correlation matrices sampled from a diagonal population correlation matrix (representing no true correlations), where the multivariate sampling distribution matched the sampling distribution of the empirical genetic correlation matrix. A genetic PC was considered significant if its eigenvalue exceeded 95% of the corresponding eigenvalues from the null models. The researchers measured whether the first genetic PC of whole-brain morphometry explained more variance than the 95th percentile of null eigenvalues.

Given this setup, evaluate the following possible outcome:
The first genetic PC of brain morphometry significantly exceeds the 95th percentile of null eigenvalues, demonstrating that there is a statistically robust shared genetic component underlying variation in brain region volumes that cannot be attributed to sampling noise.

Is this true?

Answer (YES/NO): YES